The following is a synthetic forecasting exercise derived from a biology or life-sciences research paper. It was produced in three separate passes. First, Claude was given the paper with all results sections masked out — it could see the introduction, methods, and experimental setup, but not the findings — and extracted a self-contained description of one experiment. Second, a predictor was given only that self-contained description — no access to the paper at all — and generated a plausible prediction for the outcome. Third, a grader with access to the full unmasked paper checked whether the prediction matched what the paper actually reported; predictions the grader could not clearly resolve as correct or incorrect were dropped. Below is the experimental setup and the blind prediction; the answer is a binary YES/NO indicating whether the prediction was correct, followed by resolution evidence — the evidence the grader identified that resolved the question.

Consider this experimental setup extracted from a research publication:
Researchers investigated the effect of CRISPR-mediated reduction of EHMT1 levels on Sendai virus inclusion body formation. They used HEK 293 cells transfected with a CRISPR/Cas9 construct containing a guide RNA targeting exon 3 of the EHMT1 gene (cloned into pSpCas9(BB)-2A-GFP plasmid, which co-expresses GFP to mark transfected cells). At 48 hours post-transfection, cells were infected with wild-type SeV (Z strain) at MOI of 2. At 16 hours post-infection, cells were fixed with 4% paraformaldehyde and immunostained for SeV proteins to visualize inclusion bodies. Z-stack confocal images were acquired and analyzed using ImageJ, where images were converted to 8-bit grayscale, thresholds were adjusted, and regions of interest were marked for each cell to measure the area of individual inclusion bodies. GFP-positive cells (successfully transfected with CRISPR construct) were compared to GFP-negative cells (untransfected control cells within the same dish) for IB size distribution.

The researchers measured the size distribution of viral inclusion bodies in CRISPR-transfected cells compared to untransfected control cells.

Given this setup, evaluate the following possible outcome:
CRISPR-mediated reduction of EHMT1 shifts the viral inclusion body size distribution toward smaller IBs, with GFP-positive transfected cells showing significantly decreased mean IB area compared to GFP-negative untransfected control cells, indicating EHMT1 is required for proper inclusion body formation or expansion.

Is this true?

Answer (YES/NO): YES